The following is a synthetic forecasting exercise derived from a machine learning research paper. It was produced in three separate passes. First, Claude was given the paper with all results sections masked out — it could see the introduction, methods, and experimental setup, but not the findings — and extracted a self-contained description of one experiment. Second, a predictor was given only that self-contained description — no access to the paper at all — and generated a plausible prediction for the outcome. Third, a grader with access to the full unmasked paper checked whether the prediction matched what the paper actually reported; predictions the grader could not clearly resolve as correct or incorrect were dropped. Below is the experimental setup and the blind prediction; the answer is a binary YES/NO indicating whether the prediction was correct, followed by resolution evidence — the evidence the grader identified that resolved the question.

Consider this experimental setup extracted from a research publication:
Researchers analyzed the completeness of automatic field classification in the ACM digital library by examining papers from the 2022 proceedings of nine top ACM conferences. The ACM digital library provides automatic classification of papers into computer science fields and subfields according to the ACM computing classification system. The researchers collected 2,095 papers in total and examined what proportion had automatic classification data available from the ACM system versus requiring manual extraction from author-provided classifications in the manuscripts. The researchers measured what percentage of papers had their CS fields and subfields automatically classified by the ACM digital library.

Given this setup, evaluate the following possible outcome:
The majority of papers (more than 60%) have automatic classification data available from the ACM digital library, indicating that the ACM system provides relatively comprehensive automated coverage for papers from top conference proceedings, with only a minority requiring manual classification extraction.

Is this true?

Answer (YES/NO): YES